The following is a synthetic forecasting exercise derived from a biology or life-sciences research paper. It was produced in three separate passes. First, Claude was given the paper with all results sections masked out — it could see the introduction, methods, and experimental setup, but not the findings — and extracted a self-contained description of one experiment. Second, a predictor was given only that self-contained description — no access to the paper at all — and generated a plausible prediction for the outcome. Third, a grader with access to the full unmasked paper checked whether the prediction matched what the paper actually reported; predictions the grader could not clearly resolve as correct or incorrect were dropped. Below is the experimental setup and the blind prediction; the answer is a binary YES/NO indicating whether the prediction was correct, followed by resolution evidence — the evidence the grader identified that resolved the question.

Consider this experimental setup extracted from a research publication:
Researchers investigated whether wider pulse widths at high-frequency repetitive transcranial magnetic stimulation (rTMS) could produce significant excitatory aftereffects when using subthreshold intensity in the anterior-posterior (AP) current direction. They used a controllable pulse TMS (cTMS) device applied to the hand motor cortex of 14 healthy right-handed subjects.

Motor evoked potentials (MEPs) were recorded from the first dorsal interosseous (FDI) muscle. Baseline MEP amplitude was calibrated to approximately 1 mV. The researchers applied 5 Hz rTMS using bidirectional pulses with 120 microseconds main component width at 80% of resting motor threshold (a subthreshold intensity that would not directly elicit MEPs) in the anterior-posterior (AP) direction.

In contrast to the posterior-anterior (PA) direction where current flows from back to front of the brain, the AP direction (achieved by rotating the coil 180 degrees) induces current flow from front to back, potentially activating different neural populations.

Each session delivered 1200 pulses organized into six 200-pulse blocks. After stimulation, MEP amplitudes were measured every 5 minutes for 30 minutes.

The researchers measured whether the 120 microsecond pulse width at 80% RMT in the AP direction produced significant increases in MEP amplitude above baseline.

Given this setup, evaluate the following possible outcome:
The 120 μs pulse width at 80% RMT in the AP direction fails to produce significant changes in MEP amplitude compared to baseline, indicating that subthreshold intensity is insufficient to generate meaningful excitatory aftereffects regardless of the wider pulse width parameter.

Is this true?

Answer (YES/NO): YES